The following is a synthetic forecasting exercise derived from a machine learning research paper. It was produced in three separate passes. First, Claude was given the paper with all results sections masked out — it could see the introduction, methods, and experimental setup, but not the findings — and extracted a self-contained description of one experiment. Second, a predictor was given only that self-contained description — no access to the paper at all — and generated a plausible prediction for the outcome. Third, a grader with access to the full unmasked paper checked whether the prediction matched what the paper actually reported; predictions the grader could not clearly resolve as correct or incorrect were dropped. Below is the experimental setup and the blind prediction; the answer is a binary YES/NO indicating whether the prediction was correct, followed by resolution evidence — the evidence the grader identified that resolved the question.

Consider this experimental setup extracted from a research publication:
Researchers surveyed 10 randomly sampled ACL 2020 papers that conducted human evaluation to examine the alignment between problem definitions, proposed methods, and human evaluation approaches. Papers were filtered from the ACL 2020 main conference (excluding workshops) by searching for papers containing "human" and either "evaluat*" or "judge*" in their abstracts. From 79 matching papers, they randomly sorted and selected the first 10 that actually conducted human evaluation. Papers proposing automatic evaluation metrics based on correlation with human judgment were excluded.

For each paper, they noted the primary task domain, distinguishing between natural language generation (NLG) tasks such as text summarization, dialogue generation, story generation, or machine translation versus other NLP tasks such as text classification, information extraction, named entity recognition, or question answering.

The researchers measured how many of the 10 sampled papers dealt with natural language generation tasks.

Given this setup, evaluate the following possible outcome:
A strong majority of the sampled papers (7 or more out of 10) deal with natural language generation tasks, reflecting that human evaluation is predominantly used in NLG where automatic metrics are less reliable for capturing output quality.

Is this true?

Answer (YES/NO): YES